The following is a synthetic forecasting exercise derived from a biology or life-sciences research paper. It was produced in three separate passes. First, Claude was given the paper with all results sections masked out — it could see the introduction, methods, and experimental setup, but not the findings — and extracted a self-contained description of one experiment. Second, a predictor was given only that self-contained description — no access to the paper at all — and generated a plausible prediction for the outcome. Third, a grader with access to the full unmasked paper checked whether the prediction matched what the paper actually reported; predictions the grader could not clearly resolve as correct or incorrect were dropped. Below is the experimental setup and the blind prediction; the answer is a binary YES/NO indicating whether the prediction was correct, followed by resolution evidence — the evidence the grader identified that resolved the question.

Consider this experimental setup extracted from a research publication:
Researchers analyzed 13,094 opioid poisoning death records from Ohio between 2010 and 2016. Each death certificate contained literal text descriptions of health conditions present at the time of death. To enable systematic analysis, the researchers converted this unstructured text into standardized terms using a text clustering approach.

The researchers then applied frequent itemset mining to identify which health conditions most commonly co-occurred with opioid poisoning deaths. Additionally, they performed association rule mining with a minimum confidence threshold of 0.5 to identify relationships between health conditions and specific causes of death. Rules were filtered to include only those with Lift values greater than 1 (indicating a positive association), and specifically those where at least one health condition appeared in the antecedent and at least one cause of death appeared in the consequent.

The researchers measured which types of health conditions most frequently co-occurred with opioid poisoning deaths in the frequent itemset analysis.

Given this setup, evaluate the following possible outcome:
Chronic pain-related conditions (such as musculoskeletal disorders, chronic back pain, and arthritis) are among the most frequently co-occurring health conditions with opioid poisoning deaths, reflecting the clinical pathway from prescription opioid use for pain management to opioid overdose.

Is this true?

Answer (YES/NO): NO